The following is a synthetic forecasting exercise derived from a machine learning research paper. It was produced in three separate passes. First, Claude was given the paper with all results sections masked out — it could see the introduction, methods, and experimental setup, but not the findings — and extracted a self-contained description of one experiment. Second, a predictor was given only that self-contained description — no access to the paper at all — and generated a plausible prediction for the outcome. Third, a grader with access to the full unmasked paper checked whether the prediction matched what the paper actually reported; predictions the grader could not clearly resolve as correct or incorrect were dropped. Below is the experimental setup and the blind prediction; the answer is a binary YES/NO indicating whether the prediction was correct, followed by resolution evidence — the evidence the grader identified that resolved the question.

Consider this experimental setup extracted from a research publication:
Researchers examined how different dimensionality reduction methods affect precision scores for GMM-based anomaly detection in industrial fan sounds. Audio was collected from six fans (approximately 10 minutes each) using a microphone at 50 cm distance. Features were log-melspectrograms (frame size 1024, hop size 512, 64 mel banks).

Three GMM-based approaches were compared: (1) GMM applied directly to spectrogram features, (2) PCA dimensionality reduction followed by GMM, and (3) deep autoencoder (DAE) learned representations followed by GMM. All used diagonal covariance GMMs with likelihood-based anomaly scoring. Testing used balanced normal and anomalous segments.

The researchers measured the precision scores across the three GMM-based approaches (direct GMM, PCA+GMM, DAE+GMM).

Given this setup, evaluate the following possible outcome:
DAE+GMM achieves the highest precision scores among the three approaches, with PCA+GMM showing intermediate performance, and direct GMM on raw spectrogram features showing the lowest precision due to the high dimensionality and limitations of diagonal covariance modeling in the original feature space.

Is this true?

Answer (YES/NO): NO